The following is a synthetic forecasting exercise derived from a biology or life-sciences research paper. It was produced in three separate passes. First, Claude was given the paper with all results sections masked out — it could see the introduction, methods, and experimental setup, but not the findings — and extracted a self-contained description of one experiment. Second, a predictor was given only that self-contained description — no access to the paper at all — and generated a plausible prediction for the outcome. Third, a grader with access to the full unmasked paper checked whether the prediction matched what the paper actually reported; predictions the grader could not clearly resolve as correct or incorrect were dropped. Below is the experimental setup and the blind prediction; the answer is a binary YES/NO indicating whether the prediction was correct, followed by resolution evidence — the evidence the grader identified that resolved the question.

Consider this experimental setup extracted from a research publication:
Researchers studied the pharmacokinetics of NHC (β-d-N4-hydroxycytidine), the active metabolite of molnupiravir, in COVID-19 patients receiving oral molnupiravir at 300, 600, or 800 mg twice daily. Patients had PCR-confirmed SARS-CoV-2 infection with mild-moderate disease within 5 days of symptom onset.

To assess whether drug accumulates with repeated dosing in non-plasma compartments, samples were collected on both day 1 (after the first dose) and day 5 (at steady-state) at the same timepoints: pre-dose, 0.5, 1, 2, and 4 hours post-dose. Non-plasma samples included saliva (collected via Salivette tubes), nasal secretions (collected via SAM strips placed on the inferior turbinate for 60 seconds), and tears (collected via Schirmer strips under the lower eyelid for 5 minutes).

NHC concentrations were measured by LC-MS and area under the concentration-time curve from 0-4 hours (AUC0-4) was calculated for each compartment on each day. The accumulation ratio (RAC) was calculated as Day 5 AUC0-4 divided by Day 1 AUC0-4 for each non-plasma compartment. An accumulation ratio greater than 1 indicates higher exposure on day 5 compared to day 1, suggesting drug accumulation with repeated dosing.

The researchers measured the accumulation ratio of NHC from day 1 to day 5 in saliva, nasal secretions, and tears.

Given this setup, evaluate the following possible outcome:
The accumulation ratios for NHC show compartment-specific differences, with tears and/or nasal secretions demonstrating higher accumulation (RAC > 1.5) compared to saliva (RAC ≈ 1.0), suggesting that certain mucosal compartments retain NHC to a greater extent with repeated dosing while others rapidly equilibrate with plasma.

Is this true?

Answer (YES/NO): NO